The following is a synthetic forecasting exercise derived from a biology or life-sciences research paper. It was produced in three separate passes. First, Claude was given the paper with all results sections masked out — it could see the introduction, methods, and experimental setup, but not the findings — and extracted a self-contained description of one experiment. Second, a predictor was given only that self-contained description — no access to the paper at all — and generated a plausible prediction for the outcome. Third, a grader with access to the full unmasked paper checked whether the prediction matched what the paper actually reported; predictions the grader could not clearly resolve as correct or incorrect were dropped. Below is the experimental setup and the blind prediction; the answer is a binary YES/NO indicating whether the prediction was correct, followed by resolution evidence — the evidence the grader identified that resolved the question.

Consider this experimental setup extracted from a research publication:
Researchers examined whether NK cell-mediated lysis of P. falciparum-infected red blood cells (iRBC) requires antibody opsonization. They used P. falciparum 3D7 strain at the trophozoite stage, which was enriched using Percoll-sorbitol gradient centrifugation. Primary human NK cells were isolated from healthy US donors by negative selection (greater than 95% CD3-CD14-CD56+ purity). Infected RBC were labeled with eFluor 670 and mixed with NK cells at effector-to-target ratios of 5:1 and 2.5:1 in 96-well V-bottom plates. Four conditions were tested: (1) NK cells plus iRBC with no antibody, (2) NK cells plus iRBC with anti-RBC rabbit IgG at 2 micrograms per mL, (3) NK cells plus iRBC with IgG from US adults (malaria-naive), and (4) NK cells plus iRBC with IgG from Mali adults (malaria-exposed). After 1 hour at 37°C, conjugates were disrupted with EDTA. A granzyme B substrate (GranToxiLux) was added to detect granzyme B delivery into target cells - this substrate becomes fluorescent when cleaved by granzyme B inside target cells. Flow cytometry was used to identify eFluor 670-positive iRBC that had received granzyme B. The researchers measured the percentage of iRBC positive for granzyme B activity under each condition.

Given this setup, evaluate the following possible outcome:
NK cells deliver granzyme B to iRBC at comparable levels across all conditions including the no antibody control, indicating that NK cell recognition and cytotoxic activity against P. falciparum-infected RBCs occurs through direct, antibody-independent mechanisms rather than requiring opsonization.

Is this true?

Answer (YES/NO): NO